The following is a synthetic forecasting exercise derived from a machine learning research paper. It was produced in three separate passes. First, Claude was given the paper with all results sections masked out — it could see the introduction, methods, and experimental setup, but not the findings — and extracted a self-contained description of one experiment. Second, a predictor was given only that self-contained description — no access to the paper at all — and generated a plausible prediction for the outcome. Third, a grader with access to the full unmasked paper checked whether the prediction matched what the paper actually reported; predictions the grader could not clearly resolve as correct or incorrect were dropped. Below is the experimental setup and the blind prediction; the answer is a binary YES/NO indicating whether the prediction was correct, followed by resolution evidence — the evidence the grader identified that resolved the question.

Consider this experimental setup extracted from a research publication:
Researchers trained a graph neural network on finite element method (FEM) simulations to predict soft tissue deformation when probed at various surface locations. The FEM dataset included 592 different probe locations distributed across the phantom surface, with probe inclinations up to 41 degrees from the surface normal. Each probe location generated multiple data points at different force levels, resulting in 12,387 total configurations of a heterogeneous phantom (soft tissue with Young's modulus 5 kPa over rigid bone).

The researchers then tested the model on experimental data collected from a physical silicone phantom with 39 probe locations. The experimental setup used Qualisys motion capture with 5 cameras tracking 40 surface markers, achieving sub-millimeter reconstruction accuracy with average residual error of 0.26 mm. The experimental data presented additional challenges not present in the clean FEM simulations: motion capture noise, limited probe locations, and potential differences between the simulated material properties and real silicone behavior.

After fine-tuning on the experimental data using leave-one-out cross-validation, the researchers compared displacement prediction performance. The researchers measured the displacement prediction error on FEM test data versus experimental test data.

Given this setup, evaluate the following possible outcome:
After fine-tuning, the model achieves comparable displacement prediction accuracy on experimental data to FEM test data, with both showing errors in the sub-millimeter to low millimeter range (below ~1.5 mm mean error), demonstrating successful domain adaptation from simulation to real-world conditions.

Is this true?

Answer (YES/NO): NO